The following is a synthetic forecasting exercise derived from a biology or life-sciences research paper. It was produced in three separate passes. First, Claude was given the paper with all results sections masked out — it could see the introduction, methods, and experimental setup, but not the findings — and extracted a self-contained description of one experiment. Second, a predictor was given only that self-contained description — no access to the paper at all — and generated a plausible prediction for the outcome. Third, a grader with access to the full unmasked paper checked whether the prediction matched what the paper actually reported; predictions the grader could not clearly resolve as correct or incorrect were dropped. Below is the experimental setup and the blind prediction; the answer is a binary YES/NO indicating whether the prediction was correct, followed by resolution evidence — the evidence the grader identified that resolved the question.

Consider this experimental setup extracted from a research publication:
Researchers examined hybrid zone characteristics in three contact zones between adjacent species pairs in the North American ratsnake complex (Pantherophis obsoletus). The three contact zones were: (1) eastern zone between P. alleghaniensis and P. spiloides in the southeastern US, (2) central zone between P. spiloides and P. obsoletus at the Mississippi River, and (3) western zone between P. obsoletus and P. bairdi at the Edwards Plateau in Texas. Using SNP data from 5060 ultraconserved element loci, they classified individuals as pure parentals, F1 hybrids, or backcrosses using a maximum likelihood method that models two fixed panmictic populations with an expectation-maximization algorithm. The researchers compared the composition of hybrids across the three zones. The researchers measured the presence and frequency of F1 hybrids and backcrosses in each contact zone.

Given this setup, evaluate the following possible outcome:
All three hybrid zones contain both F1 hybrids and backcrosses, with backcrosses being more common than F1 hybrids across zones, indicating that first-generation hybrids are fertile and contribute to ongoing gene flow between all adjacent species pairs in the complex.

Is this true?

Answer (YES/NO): NO